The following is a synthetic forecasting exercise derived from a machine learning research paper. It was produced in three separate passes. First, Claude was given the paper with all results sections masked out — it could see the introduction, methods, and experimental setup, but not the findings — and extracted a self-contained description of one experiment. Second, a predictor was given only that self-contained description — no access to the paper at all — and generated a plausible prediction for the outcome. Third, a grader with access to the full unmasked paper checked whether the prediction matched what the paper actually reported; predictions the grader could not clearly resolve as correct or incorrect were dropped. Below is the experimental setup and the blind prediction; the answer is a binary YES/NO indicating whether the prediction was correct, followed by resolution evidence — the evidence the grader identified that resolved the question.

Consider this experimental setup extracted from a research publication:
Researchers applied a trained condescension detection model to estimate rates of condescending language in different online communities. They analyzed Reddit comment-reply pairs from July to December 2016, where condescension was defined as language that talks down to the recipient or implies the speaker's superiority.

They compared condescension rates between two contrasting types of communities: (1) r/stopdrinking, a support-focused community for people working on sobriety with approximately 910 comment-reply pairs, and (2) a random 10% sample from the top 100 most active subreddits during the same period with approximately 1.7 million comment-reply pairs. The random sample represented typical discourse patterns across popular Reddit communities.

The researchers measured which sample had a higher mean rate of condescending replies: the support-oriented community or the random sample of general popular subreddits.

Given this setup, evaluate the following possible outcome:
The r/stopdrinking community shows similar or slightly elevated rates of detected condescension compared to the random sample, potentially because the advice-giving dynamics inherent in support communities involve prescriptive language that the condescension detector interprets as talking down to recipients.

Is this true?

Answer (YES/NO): NO